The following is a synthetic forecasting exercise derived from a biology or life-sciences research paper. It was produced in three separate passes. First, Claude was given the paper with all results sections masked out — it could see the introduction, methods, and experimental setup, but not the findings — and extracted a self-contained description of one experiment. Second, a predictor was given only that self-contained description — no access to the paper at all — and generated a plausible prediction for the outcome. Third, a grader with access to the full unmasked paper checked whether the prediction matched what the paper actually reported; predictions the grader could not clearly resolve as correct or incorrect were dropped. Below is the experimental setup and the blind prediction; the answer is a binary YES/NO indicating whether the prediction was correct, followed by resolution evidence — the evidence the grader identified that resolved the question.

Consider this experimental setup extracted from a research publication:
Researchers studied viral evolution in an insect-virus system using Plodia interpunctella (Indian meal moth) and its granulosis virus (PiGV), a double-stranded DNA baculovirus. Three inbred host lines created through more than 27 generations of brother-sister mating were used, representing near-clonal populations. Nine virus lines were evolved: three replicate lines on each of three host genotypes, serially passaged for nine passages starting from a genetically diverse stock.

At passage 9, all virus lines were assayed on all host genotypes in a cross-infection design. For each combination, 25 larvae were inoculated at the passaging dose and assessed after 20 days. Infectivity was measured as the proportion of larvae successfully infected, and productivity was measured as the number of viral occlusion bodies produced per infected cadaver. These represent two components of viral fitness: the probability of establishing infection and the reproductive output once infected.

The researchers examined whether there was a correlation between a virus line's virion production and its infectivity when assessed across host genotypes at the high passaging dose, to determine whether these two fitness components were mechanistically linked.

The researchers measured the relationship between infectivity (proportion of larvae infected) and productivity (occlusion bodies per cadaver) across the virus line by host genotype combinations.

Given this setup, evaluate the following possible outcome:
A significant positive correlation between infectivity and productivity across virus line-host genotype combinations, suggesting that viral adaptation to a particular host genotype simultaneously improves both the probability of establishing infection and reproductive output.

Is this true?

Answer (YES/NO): NO